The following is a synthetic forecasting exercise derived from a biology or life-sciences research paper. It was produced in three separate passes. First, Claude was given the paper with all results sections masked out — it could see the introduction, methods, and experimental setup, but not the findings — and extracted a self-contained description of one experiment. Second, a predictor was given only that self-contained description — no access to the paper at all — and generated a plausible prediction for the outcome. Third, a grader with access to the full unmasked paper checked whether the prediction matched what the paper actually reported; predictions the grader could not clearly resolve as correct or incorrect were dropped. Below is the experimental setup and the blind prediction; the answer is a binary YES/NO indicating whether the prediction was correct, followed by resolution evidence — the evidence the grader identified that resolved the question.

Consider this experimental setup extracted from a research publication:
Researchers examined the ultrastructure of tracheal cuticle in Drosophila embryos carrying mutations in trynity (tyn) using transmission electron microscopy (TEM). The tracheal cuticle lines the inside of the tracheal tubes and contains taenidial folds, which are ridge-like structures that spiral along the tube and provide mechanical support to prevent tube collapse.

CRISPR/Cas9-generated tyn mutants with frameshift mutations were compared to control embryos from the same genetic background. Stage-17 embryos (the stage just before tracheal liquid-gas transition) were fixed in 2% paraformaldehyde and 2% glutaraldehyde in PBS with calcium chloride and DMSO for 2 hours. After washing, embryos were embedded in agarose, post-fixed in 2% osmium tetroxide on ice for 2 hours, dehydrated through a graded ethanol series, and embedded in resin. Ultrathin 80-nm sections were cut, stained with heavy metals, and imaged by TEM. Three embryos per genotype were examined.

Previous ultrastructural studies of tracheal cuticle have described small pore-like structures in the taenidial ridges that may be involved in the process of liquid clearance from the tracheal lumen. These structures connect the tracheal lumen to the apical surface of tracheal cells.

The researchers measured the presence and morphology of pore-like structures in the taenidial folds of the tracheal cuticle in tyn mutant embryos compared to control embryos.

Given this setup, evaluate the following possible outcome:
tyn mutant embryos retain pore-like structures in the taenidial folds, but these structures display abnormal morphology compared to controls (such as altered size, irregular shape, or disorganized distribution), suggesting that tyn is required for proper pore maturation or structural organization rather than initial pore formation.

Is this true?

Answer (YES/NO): YES